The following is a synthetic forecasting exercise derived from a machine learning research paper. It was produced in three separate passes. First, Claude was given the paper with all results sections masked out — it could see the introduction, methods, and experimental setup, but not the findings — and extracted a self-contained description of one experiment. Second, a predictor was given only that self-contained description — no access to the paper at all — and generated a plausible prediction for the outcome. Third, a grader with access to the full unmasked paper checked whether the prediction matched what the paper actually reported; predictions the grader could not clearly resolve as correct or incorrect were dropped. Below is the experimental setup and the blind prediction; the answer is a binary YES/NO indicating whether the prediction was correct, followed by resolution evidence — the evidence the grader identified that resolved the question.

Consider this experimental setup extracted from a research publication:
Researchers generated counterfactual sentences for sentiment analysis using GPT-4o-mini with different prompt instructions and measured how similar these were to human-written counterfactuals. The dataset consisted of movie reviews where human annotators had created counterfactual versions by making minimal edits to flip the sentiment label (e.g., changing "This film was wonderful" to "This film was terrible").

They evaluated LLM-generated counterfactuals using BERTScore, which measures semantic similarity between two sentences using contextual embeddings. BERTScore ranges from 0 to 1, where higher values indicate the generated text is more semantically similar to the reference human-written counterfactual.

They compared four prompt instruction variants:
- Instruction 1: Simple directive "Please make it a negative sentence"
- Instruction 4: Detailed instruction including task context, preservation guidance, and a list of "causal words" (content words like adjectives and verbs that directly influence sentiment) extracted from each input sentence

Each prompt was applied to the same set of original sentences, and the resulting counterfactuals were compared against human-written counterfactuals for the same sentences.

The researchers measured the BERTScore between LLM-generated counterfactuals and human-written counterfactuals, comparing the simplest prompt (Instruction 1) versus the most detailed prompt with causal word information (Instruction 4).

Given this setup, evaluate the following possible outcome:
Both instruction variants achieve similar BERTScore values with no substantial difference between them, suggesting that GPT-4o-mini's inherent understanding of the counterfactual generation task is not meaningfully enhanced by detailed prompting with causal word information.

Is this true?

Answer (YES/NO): NO